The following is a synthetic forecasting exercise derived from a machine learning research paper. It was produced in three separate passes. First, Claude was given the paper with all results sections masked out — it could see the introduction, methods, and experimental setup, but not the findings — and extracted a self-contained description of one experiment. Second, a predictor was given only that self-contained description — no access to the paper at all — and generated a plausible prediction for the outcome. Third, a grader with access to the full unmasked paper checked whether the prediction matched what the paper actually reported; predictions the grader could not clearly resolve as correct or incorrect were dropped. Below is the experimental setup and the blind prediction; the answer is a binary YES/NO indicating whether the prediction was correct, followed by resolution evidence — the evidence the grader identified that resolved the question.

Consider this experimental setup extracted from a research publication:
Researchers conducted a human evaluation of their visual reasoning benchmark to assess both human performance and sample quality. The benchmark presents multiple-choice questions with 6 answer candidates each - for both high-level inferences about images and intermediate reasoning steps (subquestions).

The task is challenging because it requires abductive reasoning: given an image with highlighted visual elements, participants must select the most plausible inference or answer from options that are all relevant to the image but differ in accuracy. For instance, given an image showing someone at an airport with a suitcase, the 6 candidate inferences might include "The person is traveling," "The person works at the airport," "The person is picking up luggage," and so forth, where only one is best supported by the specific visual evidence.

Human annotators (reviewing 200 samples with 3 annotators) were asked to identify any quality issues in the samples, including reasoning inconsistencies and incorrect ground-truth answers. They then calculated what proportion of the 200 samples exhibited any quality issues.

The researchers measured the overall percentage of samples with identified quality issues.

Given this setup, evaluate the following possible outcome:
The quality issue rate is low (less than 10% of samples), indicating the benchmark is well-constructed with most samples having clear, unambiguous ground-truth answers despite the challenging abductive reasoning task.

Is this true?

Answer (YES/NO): YES